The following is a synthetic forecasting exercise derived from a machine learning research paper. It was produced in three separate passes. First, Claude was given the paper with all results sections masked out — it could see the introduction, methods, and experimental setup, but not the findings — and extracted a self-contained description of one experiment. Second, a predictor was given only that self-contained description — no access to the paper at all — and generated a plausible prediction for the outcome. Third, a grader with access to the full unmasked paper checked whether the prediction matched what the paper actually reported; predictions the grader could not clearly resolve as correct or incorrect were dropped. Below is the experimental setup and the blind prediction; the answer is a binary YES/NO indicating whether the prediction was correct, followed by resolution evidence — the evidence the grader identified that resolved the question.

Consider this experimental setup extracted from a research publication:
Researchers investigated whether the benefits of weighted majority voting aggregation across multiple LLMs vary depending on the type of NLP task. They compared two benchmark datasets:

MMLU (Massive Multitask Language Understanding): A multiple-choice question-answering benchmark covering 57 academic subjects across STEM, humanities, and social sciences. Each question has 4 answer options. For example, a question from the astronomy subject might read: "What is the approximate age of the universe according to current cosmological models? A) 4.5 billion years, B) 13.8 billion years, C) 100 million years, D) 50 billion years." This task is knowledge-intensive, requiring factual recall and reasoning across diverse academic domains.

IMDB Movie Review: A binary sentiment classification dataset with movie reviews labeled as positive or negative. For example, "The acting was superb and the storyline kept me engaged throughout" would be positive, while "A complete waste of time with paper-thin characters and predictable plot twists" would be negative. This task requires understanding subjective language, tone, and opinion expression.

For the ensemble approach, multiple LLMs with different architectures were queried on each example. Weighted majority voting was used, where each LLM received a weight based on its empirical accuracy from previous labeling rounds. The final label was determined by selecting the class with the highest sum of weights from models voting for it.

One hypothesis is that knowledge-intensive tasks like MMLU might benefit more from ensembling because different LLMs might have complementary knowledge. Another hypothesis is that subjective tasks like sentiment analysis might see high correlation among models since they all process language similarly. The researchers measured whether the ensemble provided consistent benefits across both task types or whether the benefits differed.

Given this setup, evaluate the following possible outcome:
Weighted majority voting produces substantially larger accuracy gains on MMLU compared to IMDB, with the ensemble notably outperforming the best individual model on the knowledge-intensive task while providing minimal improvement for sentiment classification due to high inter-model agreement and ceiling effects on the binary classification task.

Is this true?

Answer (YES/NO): NO